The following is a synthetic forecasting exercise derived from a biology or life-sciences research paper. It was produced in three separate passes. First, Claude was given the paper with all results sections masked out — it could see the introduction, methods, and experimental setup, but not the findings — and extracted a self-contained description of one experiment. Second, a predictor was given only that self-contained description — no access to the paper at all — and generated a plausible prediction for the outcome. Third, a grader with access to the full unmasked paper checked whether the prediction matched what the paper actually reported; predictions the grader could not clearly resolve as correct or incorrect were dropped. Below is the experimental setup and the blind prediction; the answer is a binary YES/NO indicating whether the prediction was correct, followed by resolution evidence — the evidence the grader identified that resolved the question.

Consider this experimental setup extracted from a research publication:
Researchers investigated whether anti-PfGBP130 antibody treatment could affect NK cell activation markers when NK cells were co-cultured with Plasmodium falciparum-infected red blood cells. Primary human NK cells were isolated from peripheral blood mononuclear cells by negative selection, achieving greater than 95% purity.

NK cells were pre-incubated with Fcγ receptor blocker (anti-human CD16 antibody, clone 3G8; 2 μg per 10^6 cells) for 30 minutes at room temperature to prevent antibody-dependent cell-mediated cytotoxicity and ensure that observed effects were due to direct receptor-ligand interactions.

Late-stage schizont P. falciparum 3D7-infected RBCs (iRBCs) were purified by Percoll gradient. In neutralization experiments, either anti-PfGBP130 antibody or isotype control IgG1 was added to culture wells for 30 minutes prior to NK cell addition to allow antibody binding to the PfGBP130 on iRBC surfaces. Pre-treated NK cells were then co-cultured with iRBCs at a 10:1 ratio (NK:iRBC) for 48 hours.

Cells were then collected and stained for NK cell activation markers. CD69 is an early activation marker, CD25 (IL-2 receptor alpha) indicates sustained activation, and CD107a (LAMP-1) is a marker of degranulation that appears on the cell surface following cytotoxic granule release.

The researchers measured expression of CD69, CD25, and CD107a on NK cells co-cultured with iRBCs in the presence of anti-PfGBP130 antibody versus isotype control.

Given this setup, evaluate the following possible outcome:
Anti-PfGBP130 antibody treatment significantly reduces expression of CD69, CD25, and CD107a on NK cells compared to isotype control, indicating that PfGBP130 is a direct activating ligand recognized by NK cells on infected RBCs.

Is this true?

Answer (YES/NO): YES